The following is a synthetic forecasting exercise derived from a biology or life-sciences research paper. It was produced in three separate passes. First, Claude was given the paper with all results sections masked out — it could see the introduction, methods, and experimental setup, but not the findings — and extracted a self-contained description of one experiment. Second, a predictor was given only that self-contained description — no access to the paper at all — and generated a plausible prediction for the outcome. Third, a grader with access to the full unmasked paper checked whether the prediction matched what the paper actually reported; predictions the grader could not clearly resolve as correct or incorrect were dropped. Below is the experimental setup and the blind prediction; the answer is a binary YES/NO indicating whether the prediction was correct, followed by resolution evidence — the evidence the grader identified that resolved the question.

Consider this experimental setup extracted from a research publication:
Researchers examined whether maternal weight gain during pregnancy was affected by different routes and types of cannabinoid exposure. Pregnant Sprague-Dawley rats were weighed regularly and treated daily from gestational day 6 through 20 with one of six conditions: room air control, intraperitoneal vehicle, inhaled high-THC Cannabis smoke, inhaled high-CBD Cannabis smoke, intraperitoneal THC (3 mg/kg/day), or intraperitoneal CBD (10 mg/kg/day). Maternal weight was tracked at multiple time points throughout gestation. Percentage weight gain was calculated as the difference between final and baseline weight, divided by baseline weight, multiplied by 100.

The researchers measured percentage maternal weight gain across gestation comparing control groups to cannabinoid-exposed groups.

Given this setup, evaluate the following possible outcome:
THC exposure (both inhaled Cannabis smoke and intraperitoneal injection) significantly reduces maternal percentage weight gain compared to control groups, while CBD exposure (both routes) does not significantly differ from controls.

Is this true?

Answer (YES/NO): NO